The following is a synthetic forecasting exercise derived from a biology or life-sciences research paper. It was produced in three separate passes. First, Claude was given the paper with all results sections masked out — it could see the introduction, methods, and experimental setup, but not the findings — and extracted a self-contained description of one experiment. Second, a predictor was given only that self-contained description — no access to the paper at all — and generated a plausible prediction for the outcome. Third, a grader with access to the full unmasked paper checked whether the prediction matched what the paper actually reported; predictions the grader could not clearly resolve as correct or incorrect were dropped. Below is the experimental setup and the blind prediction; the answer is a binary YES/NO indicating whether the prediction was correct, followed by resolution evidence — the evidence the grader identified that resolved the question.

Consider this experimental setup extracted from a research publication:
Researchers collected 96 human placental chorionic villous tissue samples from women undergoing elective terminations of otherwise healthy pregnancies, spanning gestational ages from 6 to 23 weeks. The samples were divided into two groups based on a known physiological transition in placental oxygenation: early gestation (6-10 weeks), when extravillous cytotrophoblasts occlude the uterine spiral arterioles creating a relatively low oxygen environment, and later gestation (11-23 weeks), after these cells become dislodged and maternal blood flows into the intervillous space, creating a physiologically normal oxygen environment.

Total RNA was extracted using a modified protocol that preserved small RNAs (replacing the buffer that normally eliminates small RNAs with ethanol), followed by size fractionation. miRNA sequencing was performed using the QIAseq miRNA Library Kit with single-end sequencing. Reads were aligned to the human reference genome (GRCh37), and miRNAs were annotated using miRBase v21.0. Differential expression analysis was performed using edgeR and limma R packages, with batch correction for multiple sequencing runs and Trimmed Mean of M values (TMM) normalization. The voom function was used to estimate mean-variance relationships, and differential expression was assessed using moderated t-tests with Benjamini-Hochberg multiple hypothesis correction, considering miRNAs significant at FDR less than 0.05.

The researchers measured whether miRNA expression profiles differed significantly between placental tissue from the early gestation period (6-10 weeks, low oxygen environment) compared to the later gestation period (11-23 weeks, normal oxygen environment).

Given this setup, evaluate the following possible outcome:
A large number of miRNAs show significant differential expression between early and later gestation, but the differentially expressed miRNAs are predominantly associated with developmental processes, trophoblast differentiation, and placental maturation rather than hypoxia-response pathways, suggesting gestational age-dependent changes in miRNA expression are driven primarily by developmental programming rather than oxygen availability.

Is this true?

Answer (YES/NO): NO